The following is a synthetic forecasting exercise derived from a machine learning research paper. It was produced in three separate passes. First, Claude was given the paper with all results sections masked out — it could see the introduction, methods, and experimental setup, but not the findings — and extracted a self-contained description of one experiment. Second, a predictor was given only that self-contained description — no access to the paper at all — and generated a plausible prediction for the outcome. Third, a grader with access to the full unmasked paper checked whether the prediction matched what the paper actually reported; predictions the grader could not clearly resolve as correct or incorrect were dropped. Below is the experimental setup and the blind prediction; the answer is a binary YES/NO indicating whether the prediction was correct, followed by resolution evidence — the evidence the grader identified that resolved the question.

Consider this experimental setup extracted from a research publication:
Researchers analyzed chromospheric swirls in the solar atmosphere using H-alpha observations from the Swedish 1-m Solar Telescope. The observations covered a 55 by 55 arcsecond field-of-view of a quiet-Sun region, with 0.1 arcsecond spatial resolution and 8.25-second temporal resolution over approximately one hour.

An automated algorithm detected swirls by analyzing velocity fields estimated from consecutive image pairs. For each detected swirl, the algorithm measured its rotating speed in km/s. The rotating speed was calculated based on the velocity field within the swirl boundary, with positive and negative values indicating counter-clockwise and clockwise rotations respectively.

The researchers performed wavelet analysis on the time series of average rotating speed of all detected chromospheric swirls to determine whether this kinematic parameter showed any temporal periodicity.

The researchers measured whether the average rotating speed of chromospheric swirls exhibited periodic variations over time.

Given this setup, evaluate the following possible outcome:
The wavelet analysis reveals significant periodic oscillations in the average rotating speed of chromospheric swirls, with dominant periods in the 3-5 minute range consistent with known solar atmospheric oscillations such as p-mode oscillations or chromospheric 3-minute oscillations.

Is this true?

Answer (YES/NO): NO